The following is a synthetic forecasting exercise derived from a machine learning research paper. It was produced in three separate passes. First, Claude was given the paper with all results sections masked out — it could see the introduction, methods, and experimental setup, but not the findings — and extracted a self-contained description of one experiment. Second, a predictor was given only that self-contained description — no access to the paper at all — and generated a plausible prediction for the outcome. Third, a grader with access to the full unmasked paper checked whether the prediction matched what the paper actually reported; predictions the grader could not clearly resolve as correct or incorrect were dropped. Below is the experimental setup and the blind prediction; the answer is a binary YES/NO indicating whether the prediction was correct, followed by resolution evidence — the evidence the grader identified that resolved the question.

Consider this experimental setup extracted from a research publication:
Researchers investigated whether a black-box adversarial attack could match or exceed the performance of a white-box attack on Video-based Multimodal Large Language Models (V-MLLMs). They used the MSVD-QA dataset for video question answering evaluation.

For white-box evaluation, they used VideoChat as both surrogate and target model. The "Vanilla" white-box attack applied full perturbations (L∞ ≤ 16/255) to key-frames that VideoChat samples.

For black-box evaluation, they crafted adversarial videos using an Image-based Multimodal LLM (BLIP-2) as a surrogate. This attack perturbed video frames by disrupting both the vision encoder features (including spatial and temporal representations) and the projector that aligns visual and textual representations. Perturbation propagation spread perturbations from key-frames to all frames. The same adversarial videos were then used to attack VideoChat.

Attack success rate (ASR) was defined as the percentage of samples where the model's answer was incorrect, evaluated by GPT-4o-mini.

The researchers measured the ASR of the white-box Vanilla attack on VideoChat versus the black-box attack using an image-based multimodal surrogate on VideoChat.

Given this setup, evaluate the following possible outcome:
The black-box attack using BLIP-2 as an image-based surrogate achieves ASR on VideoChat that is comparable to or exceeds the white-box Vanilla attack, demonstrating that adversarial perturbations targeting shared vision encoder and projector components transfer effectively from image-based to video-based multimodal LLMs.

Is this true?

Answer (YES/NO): YES